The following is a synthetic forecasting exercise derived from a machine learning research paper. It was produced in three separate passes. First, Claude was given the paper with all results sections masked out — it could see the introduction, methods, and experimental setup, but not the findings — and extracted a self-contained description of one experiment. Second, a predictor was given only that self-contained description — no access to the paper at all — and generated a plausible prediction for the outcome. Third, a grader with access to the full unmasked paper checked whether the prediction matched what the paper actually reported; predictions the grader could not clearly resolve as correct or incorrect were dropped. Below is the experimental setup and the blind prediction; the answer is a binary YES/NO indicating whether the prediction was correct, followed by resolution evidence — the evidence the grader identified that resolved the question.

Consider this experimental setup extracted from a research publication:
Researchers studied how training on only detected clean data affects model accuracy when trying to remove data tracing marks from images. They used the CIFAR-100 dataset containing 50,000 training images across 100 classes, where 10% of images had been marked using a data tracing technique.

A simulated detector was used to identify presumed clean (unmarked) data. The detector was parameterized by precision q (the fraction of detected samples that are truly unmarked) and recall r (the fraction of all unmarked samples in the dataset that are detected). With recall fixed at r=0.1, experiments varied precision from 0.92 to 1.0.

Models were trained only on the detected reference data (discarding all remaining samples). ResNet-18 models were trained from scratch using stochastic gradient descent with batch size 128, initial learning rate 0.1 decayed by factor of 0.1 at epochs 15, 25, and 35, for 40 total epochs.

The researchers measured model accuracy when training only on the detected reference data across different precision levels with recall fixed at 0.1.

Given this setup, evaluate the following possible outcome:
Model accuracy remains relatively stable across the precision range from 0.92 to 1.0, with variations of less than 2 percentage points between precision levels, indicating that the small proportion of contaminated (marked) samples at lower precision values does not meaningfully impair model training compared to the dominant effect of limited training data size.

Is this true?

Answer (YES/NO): NO